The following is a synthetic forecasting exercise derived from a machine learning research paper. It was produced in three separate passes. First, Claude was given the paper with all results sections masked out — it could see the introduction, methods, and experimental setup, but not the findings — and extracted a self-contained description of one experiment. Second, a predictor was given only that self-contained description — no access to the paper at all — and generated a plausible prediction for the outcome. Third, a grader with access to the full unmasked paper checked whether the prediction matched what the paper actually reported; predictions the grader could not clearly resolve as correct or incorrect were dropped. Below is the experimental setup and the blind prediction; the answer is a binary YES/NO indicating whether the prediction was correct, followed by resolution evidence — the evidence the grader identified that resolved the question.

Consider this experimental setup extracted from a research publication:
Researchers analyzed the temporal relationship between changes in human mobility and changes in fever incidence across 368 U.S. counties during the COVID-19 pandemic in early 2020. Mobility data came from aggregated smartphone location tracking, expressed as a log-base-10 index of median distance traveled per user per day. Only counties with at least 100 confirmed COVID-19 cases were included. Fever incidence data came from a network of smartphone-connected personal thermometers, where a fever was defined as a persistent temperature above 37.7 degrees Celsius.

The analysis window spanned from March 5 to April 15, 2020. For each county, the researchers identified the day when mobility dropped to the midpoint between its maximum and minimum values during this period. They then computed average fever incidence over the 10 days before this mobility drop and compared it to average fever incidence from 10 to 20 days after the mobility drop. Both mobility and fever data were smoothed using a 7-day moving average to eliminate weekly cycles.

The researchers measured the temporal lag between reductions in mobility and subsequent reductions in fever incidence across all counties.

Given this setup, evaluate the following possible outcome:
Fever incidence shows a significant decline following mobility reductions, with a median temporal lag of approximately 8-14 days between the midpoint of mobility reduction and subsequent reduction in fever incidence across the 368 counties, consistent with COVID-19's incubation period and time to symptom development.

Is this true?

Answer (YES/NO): NO